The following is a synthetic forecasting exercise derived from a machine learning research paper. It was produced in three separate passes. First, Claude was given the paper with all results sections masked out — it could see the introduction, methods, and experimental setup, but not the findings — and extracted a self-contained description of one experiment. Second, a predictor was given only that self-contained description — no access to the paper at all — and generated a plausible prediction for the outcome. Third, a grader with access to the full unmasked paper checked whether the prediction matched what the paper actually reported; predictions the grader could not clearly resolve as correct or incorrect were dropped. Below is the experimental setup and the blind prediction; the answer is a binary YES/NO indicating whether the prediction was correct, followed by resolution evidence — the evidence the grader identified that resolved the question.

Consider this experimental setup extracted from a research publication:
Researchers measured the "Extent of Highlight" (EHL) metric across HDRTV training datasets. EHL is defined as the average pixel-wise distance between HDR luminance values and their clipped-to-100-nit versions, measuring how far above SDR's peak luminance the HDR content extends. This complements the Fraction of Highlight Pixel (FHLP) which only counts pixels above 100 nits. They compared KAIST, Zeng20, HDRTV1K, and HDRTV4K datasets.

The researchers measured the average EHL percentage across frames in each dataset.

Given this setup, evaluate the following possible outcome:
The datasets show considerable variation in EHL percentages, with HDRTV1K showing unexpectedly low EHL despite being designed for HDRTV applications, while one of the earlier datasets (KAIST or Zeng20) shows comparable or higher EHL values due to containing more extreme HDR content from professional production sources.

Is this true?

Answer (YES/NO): NO